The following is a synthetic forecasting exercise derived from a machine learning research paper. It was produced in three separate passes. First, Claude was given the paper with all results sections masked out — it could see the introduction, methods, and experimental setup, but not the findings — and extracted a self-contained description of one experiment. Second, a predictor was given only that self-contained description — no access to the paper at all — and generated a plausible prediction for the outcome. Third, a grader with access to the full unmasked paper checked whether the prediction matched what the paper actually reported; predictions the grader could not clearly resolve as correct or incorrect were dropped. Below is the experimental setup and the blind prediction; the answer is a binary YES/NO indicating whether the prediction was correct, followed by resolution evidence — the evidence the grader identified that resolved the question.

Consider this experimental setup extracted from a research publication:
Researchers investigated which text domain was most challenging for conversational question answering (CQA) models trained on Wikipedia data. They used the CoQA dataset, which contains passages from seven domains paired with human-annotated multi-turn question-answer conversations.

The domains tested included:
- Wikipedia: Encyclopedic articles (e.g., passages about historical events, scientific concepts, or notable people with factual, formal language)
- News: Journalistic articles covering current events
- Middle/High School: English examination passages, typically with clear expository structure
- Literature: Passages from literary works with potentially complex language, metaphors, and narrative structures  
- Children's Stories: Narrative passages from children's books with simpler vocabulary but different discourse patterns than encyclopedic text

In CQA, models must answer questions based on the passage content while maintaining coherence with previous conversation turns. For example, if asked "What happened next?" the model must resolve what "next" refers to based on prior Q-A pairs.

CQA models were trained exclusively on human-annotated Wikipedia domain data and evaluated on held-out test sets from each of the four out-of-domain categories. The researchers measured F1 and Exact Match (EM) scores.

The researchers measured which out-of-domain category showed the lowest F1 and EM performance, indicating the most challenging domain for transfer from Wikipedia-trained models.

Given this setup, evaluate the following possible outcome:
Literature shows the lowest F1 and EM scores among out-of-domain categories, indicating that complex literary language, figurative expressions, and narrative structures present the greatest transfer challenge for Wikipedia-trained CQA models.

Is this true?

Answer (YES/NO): NO